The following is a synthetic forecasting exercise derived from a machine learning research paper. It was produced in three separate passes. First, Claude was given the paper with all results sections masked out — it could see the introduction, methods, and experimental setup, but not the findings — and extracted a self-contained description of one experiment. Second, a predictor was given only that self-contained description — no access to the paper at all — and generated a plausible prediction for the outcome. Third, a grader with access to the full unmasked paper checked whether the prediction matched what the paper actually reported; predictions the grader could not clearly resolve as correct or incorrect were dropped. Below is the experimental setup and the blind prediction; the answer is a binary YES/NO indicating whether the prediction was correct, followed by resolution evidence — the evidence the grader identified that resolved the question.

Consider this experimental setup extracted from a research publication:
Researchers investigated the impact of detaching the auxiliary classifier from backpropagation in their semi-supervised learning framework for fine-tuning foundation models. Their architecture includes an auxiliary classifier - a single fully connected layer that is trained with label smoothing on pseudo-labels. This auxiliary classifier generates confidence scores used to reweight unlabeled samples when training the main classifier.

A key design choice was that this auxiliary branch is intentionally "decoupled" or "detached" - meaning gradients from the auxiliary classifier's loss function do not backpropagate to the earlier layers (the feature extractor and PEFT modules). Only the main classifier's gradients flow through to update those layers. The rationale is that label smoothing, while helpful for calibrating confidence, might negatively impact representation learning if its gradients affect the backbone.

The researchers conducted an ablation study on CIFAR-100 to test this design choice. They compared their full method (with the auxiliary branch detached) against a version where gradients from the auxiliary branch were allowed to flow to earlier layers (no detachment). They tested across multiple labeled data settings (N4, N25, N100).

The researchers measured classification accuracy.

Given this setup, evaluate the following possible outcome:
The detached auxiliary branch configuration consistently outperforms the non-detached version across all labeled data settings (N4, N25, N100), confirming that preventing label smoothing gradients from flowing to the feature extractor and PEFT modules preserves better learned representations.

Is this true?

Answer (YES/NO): NO